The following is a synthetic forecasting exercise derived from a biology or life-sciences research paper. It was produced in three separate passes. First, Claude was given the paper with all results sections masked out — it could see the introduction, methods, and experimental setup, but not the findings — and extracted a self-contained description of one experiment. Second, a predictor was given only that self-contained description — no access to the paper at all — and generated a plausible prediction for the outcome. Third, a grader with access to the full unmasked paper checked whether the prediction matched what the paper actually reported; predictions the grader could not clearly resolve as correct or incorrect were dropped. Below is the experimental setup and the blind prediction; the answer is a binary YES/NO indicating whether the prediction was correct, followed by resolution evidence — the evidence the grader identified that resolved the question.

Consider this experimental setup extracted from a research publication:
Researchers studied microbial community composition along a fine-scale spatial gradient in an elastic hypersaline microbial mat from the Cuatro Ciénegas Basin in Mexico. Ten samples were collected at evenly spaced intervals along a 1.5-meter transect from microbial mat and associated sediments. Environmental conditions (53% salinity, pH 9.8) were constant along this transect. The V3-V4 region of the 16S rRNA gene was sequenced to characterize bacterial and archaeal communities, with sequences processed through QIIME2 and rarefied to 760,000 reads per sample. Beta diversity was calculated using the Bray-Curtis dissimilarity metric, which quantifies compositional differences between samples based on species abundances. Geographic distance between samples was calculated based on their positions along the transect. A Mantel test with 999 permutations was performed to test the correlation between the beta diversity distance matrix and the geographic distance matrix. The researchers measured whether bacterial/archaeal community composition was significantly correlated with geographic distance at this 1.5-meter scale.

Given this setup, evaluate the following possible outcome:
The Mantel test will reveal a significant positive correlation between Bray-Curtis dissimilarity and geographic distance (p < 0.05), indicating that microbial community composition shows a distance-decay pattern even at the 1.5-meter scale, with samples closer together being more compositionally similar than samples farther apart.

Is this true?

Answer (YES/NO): NO